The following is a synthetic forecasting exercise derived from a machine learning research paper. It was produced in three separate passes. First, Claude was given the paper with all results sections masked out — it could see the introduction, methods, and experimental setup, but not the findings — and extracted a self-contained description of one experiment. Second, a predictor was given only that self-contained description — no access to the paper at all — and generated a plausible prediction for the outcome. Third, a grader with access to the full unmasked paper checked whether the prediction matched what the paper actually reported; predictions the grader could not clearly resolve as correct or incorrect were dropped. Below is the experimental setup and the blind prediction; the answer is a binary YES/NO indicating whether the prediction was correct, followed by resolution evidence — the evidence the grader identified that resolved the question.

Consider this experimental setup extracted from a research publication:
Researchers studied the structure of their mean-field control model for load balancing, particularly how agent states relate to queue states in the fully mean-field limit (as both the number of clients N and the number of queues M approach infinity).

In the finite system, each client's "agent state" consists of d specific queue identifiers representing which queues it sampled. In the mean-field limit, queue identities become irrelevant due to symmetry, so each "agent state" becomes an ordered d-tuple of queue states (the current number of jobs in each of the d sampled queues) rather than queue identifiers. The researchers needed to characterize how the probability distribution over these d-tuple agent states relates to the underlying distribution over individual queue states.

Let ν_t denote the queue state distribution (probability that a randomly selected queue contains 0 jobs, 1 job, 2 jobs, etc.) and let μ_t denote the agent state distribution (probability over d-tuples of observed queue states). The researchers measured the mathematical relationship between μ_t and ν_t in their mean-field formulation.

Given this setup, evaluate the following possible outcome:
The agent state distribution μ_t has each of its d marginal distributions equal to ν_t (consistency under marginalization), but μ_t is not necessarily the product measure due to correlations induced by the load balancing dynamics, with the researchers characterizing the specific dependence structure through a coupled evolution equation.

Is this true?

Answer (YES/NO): NO